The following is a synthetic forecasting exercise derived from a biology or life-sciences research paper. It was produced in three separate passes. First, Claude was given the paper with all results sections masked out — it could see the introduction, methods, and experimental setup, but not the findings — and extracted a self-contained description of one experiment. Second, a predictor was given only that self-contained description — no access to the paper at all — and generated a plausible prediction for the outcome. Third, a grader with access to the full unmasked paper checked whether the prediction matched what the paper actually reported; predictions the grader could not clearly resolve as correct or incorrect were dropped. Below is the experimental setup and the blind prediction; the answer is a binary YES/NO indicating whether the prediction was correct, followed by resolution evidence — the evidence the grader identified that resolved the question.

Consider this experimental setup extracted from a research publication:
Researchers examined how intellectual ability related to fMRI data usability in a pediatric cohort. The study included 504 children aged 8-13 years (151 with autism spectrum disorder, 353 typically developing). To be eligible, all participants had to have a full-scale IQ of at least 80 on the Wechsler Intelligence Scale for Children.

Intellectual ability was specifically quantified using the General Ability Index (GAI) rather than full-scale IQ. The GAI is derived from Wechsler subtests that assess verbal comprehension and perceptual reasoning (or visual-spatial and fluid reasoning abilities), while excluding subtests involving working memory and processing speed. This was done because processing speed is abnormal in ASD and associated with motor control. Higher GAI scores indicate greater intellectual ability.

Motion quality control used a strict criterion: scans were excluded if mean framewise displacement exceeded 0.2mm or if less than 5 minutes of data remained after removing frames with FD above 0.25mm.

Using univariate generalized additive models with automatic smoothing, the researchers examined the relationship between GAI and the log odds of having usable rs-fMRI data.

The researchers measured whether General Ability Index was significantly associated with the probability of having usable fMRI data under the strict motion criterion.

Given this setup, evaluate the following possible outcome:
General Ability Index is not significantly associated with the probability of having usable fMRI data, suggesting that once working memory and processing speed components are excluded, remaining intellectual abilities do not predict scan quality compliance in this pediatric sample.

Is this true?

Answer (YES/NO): NO